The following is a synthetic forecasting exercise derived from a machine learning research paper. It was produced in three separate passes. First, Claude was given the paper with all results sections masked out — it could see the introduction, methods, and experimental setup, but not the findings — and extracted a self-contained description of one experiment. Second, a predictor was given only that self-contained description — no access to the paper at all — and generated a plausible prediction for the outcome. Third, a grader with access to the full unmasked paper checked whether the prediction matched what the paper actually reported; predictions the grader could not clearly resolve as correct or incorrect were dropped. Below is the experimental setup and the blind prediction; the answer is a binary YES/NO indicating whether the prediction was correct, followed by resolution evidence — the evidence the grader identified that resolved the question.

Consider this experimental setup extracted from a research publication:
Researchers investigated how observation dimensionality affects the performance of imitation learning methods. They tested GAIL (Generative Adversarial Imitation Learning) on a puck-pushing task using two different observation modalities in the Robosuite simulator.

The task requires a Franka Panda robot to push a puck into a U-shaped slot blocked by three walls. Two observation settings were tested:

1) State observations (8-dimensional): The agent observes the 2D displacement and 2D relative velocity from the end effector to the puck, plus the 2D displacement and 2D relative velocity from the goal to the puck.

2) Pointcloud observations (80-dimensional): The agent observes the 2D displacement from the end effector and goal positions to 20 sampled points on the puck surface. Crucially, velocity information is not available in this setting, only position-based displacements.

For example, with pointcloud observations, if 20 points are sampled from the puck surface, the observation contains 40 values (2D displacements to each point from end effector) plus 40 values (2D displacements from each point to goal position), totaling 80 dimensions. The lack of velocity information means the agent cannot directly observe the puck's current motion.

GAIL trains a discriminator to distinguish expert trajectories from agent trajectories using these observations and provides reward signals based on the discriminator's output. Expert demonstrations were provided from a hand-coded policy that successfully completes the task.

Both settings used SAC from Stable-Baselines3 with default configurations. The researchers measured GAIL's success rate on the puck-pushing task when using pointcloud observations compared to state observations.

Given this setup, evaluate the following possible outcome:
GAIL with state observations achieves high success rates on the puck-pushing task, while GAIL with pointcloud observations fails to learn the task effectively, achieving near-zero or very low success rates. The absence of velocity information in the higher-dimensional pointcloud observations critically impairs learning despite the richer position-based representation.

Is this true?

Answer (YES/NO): NO